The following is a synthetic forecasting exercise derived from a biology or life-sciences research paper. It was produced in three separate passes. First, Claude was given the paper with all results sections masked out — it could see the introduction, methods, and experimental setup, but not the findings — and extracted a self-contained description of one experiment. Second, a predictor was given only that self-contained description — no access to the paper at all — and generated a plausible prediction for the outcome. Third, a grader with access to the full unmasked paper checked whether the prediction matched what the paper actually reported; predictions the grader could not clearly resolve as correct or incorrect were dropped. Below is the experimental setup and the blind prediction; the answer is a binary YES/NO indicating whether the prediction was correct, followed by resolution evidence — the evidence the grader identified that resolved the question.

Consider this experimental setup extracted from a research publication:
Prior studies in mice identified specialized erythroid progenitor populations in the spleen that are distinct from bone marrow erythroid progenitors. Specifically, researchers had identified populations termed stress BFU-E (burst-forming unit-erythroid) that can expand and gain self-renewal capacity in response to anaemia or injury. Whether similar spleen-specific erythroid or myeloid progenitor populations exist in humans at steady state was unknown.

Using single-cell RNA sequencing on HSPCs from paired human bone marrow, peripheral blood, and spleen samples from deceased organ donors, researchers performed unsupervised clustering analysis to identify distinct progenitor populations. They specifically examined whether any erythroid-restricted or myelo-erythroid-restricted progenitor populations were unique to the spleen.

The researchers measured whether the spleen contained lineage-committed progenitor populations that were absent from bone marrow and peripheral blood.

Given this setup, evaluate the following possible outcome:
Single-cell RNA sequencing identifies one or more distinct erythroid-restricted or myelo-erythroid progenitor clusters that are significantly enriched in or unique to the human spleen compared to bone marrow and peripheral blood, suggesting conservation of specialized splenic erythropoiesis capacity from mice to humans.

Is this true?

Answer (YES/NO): NO